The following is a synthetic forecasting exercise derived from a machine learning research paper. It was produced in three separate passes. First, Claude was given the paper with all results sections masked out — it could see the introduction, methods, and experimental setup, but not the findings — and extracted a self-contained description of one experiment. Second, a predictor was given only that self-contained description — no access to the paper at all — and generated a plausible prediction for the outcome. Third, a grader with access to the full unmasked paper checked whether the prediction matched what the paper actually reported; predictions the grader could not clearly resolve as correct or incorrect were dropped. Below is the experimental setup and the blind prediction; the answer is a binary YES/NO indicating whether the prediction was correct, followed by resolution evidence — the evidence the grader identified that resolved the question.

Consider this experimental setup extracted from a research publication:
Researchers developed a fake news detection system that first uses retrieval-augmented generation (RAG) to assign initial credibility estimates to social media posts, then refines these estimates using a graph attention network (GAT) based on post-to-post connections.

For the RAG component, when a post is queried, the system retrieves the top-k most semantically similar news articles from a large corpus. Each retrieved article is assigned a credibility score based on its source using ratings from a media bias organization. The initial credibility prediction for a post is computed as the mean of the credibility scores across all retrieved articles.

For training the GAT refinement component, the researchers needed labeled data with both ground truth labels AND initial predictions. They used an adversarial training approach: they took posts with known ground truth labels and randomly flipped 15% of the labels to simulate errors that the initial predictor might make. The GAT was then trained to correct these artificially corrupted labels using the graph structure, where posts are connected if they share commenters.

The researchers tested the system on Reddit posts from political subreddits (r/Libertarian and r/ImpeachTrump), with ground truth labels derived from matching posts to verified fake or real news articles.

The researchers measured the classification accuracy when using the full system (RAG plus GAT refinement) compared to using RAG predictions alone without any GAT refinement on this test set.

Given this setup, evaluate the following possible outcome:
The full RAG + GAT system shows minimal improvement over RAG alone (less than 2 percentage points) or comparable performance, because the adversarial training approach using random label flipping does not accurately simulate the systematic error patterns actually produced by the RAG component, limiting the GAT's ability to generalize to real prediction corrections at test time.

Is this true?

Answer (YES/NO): NO